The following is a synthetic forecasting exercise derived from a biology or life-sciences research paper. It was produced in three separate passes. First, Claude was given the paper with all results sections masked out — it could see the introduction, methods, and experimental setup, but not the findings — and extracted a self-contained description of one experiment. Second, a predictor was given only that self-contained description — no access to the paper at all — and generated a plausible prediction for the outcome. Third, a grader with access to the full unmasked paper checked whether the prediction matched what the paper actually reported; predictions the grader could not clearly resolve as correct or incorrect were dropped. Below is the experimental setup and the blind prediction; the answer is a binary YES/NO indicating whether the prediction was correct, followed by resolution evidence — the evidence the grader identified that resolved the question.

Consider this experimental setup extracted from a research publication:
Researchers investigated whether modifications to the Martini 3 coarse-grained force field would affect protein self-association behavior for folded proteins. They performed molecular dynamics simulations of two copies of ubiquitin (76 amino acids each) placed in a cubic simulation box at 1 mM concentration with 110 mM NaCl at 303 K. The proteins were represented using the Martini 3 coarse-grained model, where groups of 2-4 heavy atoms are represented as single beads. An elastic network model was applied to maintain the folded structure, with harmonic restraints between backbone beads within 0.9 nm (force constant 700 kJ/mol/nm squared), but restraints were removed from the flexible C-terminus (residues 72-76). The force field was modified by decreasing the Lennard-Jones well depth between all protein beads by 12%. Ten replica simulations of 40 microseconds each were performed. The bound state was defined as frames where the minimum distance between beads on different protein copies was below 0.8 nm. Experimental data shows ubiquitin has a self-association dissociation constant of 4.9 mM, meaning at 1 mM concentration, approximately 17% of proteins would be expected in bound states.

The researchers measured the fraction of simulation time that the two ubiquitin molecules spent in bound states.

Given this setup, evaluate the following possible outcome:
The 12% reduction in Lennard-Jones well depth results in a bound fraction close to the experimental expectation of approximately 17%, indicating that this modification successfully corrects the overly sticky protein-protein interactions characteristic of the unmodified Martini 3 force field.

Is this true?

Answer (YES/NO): NO